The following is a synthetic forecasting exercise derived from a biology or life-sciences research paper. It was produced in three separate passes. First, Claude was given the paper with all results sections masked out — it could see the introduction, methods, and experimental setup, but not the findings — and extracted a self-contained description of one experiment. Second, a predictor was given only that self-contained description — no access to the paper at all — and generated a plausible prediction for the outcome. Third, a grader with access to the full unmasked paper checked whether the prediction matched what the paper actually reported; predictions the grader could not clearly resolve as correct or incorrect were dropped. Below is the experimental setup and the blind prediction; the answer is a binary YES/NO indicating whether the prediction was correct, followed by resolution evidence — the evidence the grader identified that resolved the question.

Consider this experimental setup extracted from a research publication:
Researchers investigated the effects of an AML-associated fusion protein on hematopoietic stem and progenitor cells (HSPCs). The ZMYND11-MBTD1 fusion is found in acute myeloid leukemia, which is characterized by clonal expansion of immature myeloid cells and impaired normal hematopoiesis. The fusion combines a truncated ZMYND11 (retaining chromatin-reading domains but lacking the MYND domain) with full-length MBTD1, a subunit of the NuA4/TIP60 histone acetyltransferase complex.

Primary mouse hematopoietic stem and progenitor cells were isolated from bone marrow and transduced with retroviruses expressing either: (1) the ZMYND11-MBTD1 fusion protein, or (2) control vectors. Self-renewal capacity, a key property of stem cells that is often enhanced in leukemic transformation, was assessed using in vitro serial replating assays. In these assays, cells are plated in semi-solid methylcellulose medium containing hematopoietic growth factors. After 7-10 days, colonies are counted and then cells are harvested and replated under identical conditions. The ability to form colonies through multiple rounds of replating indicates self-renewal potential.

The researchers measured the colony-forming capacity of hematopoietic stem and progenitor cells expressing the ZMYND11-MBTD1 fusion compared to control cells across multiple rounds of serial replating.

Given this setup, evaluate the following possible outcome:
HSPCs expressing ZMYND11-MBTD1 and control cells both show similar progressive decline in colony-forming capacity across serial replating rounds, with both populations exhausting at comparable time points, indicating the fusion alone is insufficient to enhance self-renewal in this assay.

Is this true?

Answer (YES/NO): NO